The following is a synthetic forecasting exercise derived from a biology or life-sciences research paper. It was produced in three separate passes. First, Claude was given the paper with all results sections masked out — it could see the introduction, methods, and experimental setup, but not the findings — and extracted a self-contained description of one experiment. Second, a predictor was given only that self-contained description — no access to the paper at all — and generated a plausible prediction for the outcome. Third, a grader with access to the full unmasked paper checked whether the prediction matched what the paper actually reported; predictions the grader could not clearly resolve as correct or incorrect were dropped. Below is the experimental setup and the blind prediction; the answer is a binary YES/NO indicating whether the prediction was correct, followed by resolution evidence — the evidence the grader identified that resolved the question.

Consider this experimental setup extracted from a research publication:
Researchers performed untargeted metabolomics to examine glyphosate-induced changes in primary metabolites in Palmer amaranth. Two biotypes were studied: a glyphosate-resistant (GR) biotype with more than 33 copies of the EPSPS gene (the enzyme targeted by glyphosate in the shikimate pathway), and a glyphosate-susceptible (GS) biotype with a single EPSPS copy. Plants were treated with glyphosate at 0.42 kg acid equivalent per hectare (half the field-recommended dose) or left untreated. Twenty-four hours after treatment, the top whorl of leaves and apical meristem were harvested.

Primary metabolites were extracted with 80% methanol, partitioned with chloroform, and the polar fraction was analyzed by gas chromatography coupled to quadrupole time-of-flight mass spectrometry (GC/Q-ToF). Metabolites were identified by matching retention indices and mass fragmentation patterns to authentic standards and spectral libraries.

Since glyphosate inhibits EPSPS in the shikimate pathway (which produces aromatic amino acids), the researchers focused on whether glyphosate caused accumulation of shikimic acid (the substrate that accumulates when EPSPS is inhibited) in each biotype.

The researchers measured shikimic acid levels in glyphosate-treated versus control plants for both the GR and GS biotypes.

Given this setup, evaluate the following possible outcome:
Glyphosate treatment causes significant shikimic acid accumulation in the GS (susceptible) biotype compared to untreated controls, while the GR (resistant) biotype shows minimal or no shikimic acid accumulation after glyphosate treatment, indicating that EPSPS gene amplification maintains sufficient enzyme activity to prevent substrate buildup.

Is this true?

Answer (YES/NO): NO